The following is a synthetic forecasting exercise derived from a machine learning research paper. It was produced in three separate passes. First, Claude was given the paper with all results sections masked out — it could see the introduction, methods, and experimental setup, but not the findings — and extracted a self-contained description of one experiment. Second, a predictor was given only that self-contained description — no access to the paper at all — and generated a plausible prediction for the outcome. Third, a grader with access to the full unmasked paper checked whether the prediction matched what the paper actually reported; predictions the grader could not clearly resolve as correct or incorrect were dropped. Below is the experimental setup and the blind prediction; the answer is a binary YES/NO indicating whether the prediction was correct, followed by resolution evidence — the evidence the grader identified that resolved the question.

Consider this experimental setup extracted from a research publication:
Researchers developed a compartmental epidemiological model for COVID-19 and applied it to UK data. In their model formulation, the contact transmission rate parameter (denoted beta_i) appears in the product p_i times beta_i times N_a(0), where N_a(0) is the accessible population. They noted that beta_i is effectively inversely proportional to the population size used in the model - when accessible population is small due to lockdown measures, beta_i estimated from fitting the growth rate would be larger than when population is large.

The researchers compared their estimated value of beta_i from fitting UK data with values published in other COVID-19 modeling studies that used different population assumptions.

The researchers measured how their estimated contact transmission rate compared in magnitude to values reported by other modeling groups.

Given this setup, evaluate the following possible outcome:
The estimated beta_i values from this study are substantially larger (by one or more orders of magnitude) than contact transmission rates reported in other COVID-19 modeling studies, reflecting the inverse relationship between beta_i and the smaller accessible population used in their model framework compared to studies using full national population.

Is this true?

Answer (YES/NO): YES